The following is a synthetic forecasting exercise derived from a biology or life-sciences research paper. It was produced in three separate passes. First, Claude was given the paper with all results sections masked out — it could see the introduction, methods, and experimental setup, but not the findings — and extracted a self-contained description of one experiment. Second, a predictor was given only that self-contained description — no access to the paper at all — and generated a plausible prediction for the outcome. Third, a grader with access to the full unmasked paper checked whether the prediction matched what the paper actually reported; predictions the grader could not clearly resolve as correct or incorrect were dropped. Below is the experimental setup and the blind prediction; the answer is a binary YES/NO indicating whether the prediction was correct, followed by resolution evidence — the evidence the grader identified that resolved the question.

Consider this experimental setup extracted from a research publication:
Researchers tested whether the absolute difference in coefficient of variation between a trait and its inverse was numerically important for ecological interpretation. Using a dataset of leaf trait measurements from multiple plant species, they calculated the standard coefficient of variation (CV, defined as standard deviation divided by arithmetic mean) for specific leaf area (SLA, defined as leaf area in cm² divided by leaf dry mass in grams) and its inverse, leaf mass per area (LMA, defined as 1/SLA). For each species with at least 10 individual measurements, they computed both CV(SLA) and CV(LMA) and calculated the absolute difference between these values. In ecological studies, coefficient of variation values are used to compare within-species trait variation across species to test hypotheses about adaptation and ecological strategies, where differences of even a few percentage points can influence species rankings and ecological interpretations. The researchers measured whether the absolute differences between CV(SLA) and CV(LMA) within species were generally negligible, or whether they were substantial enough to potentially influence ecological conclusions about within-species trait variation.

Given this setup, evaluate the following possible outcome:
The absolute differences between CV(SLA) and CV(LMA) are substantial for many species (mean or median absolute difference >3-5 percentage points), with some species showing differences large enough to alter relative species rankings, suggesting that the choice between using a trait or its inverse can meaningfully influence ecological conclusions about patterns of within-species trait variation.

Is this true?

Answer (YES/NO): YES